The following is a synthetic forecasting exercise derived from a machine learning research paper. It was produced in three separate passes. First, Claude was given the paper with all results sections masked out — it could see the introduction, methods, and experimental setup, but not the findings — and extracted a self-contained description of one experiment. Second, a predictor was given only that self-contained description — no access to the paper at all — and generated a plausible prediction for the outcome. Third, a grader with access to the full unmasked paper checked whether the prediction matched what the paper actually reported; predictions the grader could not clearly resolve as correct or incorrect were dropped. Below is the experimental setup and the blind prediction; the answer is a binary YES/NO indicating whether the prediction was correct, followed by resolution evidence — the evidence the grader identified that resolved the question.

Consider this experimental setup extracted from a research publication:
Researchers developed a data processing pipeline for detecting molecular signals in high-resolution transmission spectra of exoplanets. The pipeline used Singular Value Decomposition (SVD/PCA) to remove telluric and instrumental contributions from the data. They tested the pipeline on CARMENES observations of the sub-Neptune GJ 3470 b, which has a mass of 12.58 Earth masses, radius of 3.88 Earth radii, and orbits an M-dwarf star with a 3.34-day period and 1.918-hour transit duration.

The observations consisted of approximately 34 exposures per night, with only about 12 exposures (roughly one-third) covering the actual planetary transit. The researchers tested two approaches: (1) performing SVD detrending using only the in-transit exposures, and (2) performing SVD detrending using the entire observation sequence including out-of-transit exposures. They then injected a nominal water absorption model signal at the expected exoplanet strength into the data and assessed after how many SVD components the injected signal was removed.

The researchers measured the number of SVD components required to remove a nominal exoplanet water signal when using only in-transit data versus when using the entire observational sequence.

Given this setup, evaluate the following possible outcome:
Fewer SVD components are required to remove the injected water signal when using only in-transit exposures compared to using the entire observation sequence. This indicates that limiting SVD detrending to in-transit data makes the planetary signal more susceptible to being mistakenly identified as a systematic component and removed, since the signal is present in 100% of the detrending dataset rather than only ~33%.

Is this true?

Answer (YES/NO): YES